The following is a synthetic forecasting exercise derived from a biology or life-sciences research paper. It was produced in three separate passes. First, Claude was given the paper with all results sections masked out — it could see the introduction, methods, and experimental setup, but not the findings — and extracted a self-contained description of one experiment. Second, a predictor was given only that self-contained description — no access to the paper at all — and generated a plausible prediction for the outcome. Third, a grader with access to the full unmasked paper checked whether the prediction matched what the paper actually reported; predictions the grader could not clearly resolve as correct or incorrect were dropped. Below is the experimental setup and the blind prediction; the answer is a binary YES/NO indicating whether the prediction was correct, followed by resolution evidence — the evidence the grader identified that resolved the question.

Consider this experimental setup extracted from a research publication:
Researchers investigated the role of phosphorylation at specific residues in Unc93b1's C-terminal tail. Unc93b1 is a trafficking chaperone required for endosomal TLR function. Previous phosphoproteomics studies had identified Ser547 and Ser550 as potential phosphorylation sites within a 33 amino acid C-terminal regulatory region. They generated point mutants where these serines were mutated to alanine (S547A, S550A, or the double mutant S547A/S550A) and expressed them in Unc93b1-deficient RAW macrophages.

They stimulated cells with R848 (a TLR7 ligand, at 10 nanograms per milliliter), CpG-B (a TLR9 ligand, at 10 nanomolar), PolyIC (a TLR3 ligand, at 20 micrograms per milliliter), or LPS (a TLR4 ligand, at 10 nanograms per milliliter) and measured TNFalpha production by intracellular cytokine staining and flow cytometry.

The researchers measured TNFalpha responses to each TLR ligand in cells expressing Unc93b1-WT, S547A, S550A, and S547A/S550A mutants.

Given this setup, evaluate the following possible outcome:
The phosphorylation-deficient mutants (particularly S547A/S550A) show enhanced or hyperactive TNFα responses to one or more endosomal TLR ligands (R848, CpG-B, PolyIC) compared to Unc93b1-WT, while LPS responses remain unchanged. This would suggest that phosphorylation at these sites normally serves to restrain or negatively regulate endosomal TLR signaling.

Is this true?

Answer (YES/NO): YES